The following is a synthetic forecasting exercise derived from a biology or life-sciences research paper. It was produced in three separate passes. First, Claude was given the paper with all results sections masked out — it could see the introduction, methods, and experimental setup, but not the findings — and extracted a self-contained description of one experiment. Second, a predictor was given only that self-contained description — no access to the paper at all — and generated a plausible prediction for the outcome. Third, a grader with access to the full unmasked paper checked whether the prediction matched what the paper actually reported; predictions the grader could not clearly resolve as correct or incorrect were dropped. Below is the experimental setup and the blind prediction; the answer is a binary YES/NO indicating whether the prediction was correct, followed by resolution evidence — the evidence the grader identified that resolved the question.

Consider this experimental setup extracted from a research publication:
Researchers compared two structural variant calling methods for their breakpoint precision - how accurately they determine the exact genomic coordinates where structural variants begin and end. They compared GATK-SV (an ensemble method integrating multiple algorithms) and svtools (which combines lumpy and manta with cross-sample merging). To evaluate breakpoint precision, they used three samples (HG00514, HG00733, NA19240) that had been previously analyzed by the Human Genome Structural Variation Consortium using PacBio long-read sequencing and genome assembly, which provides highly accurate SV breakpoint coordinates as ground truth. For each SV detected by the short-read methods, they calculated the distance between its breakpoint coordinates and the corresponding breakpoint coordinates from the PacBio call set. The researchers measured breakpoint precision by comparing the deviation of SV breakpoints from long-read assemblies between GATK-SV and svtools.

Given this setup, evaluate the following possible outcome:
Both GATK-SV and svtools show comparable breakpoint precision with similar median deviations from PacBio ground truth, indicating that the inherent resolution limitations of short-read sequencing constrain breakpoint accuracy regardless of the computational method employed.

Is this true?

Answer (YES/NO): YES